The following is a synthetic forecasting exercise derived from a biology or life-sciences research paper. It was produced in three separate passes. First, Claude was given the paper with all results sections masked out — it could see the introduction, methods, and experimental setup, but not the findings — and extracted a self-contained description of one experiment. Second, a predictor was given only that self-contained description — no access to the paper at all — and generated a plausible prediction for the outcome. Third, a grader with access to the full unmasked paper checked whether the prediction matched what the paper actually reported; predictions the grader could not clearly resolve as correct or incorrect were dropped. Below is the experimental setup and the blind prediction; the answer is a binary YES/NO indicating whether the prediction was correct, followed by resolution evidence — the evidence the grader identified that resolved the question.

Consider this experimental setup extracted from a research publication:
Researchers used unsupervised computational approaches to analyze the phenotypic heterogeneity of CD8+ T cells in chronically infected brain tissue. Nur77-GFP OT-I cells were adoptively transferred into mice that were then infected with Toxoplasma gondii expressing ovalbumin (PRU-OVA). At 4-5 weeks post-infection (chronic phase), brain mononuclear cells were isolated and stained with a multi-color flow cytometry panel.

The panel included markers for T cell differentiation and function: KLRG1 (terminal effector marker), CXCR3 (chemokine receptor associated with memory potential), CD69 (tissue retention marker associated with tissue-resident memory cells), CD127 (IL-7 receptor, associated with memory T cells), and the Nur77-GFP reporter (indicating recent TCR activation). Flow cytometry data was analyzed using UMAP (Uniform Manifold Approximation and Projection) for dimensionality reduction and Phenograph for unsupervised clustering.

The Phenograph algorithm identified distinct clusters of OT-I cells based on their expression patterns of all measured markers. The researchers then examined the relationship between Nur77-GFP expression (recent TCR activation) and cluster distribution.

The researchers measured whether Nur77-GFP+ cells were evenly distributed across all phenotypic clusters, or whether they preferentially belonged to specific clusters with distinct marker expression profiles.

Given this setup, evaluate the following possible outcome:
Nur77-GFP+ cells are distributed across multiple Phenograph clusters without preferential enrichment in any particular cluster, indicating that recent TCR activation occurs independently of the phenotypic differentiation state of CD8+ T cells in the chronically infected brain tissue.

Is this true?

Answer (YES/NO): NO